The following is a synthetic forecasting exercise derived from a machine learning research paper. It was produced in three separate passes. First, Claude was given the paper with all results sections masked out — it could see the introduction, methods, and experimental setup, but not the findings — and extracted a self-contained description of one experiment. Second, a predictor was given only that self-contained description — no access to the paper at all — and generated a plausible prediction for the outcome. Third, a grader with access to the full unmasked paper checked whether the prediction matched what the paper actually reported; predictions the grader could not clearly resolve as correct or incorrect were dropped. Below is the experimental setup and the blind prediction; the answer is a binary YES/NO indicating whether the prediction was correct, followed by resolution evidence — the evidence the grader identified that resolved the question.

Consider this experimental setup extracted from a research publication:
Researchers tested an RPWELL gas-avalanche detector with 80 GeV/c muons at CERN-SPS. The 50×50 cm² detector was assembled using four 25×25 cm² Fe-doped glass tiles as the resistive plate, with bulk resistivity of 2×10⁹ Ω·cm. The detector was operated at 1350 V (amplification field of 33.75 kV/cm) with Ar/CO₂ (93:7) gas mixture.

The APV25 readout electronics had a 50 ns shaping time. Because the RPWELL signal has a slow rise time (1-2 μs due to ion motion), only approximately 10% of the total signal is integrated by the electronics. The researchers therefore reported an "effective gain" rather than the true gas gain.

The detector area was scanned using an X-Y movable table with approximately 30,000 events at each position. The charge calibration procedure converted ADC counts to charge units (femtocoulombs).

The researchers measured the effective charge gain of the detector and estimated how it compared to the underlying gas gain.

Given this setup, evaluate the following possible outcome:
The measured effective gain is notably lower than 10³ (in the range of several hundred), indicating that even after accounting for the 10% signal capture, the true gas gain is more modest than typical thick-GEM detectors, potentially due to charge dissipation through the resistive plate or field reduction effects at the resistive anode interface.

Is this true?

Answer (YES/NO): NO